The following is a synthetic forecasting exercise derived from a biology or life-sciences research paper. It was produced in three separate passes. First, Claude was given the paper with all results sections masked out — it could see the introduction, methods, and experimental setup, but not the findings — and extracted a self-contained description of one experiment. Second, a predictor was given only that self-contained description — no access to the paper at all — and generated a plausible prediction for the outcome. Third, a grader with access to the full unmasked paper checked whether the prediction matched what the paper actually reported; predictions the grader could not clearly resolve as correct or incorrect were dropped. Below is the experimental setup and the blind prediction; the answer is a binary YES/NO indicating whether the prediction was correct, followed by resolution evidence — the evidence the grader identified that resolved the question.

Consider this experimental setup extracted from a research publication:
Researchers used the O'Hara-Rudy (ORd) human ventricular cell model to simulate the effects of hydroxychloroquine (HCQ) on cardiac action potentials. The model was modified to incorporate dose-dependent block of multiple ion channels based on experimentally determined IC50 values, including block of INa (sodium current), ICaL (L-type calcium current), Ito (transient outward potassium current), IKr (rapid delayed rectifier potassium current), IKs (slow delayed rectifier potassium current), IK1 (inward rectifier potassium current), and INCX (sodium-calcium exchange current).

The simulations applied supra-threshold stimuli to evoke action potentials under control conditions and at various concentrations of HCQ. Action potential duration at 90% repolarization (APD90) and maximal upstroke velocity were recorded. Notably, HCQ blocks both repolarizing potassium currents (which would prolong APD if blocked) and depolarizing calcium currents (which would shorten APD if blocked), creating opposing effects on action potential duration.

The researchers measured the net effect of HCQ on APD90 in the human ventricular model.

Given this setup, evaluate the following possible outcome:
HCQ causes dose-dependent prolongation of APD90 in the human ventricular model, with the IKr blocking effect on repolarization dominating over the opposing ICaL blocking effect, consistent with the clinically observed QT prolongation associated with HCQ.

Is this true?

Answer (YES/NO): YES